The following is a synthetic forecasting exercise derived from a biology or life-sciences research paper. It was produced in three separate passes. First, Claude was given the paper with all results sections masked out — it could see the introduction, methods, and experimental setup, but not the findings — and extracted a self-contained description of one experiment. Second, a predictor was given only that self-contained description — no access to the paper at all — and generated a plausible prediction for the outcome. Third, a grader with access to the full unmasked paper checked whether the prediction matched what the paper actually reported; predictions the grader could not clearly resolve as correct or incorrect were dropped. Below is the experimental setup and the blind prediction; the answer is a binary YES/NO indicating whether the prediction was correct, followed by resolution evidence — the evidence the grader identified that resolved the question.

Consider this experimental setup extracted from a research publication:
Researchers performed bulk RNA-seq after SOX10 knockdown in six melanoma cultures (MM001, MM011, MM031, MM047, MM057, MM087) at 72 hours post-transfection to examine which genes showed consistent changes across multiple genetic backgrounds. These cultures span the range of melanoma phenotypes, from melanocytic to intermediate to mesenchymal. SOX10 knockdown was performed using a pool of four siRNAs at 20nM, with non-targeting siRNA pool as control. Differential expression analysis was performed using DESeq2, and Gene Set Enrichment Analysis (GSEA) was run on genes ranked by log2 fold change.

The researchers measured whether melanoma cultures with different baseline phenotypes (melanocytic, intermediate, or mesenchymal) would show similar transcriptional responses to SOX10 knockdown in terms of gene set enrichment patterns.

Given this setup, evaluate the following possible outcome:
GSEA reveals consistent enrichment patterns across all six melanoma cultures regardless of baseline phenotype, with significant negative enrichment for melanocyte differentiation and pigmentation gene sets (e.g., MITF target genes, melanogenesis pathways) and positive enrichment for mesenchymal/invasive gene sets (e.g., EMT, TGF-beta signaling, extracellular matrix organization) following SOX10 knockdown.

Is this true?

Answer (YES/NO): NO